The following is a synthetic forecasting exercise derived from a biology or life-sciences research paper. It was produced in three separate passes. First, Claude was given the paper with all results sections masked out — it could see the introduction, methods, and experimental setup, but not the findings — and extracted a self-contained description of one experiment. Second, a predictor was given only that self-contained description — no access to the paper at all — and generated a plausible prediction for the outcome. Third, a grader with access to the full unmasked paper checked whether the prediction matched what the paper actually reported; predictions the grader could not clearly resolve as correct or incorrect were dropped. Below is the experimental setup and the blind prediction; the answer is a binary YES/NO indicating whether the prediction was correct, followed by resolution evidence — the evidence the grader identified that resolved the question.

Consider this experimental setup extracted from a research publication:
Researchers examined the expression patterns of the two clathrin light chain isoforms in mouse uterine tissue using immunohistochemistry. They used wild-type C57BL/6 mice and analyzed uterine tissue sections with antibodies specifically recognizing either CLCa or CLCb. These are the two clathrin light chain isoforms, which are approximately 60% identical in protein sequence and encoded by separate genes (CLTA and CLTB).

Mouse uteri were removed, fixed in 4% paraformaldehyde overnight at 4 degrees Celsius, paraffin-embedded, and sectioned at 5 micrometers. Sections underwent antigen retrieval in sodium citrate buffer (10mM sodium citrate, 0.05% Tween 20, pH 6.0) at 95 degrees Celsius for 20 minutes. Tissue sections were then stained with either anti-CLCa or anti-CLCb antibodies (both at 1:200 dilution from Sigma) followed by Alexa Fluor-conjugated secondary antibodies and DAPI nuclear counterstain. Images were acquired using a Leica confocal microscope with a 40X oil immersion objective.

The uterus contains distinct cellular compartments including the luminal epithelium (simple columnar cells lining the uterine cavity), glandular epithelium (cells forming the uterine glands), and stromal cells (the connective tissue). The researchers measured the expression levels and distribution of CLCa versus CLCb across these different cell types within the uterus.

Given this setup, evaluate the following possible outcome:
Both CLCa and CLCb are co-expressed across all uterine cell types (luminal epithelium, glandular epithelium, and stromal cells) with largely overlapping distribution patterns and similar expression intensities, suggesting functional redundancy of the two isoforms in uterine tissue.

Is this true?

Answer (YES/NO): NO